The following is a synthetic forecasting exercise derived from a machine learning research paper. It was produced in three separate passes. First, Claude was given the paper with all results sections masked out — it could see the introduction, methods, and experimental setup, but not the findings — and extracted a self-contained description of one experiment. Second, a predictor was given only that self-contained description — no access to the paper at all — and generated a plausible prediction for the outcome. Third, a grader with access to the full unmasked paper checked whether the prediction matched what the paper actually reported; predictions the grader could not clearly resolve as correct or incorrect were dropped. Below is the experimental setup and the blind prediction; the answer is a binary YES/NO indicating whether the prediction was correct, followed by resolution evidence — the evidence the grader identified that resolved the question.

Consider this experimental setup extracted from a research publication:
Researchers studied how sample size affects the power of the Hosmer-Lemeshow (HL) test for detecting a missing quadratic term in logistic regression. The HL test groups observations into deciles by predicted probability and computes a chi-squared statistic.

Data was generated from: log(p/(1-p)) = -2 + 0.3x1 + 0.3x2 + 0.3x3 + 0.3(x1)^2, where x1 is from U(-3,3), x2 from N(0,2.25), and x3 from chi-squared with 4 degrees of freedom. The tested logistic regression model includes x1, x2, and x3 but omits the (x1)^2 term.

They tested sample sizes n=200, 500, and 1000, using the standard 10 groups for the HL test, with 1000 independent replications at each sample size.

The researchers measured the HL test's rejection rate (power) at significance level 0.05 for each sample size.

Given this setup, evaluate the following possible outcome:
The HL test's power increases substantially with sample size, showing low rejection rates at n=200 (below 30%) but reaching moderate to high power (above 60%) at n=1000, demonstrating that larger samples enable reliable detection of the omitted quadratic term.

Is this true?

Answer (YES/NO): NO